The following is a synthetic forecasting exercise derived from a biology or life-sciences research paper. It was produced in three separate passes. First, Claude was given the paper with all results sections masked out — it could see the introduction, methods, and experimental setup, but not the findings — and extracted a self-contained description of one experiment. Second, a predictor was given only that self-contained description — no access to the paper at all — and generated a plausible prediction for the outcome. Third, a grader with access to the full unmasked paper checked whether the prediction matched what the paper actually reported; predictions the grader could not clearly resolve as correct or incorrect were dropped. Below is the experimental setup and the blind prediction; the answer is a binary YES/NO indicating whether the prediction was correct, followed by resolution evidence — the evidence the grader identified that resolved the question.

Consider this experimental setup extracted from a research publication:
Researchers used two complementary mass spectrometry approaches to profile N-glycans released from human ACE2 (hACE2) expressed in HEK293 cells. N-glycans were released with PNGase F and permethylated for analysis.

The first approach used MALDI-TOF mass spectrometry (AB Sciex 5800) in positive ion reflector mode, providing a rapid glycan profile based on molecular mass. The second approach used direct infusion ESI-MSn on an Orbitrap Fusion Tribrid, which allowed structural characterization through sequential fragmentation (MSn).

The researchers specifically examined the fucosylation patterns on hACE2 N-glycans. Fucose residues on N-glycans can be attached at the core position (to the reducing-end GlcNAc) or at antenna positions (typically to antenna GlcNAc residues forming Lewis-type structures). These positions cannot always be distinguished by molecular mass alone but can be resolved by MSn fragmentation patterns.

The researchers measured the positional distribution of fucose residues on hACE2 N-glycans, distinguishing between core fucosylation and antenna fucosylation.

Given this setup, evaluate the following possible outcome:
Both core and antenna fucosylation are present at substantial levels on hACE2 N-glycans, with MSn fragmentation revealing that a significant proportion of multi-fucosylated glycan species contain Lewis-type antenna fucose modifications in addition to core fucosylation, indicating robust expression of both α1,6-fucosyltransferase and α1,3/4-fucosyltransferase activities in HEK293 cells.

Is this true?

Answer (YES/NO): NO